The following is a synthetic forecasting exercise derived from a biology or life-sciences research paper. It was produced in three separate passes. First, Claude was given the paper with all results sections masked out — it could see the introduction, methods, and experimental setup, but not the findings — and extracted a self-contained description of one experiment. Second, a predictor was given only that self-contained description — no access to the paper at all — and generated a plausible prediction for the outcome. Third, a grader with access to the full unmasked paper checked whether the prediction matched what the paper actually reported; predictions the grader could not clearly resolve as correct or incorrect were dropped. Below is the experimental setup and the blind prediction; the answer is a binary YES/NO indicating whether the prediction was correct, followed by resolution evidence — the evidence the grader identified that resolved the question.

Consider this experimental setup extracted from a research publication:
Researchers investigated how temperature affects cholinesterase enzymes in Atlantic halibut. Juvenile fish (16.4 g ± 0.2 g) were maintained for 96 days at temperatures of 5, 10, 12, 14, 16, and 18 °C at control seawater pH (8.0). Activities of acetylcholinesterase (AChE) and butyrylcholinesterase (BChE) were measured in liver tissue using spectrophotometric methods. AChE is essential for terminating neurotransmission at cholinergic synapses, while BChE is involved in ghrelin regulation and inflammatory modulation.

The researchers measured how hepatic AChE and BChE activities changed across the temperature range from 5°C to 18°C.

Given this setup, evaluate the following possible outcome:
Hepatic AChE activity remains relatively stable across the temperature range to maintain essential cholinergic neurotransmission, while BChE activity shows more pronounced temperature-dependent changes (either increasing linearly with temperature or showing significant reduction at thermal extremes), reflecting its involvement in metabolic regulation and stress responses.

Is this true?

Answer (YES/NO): NO